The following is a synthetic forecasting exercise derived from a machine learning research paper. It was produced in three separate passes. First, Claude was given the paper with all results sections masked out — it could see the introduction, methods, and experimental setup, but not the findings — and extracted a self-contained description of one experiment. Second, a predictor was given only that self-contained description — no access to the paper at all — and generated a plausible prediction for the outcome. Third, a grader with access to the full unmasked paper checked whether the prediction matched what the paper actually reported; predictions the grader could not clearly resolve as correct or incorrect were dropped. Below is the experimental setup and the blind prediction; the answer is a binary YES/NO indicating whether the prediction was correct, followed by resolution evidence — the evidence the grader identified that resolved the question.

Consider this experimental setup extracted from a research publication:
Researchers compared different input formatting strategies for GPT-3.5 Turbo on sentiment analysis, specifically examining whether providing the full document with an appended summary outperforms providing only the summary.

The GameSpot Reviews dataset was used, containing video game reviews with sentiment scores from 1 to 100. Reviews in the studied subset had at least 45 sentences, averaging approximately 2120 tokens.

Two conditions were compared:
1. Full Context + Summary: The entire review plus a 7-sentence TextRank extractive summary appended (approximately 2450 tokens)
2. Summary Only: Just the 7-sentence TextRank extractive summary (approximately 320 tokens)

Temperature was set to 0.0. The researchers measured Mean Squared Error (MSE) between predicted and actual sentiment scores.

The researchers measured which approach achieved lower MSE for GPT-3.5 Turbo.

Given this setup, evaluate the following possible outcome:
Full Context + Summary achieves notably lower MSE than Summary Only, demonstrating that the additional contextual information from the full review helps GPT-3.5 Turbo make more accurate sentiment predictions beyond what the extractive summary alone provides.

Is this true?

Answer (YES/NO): YES